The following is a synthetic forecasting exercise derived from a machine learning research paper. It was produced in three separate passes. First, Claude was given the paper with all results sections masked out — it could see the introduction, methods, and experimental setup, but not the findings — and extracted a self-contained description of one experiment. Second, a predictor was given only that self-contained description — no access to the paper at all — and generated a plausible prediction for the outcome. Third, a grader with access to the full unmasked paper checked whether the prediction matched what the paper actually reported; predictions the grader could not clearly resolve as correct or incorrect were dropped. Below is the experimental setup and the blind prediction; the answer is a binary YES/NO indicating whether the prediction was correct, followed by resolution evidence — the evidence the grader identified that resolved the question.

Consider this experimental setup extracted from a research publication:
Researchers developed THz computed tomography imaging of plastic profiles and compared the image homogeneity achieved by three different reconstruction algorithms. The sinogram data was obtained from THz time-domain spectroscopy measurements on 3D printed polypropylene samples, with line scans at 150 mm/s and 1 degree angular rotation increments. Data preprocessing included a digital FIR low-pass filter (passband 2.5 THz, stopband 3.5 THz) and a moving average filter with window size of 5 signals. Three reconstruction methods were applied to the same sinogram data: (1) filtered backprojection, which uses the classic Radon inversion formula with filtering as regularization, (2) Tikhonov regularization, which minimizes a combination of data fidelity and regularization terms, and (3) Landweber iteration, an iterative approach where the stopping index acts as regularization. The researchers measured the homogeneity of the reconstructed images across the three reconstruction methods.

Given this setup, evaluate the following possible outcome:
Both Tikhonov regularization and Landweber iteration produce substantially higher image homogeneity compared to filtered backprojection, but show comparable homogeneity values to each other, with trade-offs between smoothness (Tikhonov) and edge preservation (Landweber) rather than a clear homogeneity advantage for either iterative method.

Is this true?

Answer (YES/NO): NO